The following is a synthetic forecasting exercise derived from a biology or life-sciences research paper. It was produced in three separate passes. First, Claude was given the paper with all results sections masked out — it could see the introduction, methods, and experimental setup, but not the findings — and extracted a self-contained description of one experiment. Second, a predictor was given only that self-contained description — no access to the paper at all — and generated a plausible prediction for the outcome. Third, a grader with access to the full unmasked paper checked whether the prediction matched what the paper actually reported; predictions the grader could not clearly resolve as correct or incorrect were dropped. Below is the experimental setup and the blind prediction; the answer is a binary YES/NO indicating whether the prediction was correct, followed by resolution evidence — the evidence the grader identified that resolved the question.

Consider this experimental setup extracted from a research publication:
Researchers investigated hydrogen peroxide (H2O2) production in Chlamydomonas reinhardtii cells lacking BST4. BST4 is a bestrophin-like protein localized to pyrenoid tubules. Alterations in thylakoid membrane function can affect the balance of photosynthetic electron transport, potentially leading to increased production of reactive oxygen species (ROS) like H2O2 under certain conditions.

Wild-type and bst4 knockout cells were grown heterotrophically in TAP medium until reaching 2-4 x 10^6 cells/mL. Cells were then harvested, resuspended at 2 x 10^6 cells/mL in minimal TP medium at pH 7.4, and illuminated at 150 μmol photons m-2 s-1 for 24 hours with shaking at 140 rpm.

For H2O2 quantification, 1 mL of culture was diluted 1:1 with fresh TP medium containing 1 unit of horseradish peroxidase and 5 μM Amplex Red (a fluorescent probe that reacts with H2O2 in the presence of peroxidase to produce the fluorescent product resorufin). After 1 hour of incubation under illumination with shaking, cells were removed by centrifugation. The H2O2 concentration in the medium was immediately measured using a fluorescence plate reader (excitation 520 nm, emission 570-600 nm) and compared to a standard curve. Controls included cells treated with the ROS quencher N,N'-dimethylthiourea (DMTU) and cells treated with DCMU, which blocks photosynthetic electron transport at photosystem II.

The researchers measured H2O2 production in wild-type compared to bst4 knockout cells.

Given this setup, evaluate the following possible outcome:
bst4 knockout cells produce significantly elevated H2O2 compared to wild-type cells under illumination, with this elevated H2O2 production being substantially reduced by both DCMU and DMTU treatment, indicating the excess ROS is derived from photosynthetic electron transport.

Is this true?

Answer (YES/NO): YES